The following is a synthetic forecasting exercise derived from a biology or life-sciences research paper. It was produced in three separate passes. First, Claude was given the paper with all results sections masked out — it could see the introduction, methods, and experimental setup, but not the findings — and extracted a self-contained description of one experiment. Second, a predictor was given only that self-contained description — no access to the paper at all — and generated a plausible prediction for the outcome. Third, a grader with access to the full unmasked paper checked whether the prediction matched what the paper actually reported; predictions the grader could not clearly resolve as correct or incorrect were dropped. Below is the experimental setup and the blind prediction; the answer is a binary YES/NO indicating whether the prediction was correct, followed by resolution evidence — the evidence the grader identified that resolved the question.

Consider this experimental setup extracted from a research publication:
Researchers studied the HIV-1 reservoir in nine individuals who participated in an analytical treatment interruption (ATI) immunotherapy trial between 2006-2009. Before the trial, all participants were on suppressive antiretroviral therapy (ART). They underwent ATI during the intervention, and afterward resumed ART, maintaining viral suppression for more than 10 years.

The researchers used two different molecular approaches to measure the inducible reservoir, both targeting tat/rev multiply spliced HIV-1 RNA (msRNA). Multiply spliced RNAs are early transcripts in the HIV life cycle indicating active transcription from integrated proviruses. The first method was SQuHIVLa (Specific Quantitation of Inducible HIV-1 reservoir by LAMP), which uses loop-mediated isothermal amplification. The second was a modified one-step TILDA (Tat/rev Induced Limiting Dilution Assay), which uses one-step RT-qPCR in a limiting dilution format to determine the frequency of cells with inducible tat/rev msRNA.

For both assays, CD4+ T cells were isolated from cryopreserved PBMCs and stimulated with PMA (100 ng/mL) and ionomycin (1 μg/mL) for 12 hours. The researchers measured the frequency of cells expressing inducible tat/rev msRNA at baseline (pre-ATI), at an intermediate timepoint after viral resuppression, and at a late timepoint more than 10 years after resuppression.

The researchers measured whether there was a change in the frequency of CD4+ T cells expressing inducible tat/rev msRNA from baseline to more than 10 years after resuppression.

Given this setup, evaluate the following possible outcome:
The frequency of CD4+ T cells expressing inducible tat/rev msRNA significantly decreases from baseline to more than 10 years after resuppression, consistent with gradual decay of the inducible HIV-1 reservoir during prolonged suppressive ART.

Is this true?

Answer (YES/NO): NO